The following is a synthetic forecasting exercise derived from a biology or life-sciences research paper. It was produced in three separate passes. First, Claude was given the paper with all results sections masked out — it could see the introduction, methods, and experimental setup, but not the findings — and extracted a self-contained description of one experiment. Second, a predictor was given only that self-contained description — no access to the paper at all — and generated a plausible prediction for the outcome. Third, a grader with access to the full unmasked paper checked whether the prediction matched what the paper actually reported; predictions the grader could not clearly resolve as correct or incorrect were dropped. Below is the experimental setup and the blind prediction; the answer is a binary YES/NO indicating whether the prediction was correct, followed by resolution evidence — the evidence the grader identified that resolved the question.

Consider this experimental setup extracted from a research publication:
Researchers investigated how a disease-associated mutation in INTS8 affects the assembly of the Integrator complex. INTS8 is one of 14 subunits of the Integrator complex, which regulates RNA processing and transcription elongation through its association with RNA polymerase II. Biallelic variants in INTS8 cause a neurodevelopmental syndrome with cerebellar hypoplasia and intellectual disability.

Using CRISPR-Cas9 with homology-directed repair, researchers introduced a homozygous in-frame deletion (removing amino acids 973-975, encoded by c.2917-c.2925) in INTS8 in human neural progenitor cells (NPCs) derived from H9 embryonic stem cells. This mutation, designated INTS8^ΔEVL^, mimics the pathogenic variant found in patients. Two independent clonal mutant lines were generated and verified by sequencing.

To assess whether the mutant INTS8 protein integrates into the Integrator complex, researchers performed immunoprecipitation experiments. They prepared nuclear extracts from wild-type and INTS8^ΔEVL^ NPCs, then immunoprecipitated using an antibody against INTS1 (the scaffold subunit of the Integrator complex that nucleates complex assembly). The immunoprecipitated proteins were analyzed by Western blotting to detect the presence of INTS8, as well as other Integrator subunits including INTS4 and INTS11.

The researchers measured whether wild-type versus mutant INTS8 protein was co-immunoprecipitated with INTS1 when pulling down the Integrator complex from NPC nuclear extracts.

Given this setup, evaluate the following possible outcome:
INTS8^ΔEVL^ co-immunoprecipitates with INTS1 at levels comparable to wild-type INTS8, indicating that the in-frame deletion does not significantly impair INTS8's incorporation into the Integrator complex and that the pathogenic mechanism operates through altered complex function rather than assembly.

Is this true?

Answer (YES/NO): NO